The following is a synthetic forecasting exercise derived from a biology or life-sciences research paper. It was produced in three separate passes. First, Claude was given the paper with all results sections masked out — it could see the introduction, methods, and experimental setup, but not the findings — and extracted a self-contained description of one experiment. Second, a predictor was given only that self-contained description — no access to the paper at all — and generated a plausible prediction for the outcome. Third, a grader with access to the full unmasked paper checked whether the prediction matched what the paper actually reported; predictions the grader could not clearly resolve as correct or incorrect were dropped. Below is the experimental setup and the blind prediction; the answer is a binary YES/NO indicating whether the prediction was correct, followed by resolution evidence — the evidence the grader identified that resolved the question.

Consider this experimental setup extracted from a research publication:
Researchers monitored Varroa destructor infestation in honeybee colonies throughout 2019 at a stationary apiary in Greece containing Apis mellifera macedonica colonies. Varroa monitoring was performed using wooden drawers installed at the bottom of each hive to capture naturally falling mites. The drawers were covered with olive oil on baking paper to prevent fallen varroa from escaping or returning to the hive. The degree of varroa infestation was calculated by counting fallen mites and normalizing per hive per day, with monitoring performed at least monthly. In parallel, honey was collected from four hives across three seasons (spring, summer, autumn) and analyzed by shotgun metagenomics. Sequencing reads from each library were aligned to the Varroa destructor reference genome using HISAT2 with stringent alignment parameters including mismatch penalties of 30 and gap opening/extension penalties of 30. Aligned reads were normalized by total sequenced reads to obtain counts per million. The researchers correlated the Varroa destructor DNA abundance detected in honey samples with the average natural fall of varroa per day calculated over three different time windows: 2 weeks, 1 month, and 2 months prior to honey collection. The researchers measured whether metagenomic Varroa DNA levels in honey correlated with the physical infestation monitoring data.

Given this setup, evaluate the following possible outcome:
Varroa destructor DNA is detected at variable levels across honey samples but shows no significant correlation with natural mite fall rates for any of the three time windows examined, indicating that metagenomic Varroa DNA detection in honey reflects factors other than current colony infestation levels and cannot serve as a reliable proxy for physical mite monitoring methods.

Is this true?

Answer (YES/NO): NO